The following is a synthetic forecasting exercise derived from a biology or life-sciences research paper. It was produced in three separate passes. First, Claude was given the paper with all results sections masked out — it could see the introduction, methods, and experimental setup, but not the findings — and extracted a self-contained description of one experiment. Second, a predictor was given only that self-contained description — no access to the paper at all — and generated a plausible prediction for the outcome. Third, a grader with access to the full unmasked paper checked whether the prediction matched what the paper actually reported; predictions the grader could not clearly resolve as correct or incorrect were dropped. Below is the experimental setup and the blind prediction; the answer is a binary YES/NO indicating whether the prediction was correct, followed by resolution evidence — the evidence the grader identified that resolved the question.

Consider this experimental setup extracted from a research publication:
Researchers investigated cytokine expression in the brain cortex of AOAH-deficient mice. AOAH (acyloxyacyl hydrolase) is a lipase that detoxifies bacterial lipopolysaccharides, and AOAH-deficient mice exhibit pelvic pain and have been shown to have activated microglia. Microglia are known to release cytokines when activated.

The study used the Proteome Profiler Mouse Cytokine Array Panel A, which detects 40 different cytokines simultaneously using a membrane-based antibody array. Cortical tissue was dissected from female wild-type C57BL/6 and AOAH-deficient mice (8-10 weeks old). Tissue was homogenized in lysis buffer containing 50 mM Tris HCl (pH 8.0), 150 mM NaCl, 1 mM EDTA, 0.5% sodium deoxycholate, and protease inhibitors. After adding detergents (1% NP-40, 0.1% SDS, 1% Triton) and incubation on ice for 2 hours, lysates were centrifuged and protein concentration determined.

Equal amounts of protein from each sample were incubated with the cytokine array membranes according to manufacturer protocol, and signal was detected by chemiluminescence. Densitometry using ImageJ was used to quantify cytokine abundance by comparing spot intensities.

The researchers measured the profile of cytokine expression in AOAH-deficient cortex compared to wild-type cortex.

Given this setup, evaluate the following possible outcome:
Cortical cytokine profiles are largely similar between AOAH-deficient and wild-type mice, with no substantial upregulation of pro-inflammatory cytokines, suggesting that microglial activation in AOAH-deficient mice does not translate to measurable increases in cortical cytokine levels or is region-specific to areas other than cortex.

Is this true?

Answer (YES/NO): NO